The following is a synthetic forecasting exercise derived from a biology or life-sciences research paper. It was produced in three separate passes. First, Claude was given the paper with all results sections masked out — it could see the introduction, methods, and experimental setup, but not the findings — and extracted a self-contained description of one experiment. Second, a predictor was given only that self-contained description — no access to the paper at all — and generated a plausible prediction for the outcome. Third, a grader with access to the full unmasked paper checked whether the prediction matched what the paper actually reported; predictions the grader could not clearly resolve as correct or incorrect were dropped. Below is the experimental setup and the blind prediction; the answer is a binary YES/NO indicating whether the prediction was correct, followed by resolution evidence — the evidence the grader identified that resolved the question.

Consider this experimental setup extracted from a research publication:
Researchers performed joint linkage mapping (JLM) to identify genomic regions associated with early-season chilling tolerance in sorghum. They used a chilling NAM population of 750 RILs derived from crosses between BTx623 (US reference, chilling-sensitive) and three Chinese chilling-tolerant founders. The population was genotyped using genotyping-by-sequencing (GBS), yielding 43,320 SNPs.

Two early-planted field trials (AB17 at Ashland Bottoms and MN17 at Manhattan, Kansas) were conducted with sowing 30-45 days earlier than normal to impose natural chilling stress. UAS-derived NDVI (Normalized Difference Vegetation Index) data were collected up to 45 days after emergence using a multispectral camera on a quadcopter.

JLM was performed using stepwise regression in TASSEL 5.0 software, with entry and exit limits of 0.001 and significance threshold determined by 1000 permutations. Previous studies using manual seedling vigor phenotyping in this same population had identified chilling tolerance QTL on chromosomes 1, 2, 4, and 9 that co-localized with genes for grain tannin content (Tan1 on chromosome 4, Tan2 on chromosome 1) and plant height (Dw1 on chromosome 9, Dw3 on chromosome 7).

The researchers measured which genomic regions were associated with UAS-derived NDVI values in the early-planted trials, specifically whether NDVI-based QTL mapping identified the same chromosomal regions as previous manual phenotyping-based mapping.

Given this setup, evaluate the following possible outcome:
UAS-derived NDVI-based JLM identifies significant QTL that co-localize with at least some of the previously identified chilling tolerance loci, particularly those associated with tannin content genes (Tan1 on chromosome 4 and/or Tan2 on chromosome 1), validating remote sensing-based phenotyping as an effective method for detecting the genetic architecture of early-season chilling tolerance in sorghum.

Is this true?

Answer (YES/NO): YES